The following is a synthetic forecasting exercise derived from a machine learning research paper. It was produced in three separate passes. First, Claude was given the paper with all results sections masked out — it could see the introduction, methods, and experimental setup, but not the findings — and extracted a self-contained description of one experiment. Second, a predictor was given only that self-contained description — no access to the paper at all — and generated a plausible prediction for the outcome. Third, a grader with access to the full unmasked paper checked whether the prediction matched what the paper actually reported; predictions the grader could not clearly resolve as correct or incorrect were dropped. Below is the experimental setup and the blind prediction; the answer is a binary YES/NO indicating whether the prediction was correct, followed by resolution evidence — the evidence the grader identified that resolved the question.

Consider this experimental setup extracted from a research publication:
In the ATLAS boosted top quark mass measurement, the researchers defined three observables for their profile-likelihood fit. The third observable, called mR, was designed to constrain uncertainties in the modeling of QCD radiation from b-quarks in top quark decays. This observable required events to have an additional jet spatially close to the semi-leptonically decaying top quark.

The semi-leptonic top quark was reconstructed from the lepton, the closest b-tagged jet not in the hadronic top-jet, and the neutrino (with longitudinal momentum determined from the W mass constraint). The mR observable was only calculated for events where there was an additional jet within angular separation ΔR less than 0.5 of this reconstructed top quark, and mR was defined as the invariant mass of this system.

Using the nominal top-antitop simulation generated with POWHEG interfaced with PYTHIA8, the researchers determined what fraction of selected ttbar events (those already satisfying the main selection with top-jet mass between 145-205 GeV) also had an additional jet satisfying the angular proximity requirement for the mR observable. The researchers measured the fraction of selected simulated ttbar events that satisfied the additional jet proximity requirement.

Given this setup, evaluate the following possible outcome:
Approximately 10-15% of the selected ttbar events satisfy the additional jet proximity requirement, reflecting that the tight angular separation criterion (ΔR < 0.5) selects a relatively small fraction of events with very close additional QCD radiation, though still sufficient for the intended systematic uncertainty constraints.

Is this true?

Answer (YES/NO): NO